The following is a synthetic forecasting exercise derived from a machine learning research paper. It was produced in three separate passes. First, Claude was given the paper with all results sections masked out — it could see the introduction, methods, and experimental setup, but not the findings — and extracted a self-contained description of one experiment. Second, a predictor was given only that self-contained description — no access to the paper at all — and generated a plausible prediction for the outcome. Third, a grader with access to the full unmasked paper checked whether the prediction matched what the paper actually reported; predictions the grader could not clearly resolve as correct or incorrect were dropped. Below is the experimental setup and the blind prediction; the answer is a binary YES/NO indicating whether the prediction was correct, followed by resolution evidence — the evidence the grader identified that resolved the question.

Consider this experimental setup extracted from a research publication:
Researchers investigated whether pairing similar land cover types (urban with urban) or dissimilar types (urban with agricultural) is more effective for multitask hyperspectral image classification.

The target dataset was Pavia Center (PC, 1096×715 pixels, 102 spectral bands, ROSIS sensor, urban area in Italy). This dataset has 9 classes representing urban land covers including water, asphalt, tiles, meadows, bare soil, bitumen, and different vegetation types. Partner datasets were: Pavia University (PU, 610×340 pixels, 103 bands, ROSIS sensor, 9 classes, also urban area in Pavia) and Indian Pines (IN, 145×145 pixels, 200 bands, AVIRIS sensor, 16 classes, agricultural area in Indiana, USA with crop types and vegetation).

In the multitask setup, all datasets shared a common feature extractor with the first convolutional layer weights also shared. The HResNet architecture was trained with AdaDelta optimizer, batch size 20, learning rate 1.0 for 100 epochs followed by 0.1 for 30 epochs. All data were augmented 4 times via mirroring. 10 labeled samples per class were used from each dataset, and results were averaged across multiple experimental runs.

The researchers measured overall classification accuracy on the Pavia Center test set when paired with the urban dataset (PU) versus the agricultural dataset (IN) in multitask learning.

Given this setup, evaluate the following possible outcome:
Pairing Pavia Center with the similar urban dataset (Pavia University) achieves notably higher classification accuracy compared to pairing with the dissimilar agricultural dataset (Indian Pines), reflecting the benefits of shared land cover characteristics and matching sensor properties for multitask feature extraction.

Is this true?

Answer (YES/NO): NO